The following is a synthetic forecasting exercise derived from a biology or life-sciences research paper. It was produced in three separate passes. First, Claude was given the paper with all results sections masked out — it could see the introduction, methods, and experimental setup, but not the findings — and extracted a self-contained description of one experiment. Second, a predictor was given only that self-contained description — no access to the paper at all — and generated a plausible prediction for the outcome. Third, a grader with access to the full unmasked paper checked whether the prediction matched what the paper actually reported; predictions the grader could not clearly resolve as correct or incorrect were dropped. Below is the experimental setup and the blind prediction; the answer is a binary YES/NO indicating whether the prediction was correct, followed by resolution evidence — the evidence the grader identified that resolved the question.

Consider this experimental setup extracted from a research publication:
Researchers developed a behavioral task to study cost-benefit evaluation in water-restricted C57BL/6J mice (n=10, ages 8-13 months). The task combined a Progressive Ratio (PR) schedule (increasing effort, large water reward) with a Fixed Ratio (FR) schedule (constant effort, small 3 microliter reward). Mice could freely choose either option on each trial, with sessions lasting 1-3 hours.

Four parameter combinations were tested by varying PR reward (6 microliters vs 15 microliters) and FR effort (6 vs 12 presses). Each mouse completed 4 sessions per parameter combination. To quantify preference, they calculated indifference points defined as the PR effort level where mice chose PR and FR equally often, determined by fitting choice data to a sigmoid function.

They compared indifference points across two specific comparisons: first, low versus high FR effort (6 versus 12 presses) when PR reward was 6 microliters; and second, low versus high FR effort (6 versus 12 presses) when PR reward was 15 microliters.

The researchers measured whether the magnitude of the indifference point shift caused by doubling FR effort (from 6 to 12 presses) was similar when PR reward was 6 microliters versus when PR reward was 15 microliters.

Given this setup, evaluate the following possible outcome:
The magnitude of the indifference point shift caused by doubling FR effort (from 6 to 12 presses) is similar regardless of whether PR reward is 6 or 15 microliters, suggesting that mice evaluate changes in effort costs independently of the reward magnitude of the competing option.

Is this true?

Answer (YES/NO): NO